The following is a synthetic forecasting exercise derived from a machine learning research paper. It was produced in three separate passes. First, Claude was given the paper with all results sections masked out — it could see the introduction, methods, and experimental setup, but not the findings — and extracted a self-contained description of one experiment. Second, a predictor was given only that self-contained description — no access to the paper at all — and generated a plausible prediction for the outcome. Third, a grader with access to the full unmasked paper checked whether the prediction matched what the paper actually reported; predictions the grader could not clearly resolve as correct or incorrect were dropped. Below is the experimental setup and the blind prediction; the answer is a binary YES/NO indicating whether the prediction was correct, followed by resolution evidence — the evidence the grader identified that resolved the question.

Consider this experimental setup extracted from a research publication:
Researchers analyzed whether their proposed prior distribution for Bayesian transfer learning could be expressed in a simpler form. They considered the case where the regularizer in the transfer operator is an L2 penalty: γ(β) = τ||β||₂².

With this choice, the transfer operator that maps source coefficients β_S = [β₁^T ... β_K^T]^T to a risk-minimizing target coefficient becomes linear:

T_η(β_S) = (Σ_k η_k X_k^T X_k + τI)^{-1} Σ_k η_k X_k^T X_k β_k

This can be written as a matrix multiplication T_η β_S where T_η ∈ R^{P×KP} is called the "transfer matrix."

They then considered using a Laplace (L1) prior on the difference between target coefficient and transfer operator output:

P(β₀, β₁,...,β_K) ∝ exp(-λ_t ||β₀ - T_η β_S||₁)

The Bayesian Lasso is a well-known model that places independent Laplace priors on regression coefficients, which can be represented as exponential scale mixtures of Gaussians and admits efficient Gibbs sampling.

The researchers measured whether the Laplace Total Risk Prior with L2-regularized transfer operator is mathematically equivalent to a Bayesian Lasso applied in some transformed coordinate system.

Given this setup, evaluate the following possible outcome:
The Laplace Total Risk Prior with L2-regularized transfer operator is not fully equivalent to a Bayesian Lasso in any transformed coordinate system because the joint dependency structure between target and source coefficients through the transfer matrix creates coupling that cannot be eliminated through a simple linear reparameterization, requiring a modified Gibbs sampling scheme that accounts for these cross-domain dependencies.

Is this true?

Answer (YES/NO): NO